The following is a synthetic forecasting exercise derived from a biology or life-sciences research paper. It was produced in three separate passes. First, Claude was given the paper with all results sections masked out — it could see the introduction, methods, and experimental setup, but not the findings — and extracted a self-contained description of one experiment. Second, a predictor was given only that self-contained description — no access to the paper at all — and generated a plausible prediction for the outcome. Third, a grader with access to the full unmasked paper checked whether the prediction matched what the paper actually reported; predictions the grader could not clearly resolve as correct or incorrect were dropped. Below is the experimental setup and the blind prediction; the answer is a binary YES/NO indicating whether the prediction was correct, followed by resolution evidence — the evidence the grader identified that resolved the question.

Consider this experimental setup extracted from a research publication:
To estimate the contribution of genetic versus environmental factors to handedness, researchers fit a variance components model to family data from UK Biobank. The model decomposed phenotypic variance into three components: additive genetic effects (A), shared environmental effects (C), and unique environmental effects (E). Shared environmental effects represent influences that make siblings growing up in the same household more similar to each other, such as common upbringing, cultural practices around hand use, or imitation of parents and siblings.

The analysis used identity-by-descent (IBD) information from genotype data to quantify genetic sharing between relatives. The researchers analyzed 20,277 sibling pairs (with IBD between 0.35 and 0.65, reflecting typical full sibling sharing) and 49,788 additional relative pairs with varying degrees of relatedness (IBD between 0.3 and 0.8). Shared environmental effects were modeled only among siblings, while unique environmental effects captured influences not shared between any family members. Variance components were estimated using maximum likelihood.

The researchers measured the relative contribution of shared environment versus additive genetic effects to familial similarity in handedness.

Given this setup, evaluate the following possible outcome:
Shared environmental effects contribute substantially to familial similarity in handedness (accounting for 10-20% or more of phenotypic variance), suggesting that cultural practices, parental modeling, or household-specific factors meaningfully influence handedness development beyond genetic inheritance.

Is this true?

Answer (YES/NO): NO